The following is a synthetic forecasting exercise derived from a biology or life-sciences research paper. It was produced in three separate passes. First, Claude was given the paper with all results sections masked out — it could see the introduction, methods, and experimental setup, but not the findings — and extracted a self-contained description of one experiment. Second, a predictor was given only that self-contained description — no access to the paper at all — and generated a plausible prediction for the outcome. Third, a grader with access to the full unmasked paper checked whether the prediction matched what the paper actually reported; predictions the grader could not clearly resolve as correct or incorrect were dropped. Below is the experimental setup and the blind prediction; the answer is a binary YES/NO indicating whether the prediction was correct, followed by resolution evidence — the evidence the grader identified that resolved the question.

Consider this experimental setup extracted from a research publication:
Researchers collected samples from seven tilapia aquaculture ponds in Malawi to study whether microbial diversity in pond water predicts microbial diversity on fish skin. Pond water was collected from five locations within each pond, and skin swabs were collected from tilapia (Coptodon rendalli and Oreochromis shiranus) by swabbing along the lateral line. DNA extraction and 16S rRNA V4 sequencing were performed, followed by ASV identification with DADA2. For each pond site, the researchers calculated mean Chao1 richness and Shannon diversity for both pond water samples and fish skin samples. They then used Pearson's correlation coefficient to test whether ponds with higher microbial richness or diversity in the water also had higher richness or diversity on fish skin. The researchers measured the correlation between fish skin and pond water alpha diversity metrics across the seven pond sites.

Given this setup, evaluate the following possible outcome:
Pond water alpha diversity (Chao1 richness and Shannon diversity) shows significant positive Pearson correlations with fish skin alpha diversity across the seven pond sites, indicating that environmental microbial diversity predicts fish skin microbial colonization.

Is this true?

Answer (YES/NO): NO